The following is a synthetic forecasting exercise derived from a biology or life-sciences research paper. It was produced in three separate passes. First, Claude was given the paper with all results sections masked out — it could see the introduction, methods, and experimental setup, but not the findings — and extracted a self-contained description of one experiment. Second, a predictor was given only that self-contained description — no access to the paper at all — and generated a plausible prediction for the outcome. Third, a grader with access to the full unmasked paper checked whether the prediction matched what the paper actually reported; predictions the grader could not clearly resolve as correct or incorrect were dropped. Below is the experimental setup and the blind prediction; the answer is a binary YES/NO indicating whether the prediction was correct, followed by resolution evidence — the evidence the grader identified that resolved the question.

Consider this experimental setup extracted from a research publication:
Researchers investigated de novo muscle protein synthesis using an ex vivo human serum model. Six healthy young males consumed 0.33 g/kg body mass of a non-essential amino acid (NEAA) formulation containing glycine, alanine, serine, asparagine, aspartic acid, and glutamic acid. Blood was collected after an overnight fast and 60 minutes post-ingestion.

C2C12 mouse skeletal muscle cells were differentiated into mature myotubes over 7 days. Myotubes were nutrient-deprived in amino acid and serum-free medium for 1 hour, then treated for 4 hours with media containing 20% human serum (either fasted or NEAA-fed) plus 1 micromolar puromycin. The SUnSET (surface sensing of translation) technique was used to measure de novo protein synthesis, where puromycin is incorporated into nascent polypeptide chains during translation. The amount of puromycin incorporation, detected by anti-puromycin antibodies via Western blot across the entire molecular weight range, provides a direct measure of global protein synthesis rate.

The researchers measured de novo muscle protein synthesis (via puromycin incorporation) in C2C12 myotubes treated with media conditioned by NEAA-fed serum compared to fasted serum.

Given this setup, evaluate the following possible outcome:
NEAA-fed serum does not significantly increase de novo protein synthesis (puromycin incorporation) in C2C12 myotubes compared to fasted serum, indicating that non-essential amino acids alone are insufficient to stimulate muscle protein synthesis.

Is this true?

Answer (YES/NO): YES